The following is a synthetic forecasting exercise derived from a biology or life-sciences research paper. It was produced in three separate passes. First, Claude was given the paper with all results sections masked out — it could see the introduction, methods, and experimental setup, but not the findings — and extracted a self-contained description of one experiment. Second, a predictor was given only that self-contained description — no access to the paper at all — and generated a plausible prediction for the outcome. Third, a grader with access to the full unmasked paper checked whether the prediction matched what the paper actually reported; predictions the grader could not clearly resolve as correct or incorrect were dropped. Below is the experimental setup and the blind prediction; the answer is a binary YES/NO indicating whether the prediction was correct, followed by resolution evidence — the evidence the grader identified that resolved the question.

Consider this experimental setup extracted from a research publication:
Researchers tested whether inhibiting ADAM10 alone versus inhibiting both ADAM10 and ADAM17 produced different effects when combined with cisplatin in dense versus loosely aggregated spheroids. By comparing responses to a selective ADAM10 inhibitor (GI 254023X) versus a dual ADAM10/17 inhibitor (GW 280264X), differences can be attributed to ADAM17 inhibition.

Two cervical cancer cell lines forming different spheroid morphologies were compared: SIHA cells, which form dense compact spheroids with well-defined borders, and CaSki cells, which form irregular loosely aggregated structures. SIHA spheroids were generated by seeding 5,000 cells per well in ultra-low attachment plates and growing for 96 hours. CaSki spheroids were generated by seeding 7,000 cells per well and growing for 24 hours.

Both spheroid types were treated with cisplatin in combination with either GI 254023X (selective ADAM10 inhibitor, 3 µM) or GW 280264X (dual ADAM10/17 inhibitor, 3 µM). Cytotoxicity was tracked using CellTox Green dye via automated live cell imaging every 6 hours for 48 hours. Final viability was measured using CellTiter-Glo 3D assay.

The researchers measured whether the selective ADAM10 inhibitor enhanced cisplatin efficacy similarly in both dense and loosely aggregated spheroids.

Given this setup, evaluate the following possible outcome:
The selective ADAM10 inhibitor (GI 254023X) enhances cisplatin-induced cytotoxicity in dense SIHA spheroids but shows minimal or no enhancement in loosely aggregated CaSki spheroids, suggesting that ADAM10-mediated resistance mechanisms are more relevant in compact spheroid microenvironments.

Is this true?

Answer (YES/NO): NO